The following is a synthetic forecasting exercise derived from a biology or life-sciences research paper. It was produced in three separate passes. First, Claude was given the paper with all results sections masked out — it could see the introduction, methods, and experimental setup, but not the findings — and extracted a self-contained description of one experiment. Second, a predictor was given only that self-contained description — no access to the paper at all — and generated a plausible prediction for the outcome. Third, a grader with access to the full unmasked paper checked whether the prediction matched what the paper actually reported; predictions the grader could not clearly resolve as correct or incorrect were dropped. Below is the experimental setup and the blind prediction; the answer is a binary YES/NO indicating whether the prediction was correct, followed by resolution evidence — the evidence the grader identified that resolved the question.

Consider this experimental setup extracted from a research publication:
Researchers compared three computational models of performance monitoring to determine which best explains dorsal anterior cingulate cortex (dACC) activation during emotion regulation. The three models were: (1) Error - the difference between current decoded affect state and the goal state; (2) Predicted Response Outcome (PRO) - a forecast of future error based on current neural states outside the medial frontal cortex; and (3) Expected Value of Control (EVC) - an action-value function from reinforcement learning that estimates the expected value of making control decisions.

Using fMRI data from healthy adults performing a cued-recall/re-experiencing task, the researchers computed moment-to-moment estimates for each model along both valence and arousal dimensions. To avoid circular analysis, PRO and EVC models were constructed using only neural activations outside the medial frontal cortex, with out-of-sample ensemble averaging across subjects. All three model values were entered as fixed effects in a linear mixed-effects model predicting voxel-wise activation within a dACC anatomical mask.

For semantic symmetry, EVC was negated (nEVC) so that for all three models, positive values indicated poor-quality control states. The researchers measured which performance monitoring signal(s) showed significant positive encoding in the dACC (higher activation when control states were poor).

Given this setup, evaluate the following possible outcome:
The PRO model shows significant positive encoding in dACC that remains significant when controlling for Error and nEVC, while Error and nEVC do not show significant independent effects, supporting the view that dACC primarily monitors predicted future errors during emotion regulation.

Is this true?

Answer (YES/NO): NO